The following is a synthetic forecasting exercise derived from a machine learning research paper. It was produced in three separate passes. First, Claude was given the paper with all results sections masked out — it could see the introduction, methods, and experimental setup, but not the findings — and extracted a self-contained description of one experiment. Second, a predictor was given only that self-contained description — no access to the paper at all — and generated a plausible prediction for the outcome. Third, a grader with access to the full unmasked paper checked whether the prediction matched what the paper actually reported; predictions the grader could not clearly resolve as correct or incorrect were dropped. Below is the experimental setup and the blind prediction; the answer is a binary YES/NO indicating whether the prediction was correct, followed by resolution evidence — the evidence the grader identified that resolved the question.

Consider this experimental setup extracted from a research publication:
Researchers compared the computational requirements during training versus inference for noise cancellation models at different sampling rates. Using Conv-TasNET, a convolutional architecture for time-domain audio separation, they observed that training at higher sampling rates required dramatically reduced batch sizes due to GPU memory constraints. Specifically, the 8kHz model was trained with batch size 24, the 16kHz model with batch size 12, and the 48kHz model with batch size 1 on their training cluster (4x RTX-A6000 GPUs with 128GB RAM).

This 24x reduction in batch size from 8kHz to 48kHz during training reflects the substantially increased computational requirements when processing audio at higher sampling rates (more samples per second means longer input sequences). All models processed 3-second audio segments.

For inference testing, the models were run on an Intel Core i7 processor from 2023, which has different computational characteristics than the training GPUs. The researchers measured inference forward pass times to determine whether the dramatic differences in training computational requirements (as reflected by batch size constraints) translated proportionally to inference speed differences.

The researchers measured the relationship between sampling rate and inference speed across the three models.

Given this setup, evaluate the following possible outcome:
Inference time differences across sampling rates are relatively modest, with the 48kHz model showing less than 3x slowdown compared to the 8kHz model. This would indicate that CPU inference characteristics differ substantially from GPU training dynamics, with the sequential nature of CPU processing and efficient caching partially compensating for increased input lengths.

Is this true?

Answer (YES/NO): NO